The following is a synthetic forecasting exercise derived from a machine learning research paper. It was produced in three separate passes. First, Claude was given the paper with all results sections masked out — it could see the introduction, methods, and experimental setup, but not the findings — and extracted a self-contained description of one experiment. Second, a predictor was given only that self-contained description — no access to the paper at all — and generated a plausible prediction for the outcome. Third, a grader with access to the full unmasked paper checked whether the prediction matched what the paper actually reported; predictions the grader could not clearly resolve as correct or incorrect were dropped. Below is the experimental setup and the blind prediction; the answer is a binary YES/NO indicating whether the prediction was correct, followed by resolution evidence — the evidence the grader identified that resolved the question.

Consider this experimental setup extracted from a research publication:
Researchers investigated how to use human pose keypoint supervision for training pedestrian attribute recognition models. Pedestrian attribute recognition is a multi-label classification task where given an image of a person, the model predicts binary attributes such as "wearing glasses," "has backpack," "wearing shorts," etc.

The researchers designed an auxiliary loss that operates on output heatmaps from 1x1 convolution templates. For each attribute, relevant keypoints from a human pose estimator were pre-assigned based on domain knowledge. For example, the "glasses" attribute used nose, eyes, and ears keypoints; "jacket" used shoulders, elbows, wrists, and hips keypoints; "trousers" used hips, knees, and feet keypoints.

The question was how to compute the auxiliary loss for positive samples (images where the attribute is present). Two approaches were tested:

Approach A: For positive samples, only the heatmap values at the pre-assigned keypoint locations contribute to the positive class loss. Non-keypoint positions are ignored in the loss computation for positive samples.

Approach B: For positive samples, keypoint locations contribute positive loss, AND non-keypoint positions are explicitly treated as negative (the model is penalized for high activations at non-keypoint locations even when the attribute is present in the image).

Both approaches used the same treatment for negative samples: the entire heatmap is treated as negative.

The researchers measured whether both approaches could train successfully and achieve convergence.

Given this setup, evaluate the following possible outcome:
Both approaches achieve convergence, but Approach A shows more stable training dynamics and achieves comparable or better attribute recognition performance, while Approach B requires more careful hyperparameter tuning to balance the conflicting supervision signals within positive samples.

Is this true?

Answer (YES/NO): NO